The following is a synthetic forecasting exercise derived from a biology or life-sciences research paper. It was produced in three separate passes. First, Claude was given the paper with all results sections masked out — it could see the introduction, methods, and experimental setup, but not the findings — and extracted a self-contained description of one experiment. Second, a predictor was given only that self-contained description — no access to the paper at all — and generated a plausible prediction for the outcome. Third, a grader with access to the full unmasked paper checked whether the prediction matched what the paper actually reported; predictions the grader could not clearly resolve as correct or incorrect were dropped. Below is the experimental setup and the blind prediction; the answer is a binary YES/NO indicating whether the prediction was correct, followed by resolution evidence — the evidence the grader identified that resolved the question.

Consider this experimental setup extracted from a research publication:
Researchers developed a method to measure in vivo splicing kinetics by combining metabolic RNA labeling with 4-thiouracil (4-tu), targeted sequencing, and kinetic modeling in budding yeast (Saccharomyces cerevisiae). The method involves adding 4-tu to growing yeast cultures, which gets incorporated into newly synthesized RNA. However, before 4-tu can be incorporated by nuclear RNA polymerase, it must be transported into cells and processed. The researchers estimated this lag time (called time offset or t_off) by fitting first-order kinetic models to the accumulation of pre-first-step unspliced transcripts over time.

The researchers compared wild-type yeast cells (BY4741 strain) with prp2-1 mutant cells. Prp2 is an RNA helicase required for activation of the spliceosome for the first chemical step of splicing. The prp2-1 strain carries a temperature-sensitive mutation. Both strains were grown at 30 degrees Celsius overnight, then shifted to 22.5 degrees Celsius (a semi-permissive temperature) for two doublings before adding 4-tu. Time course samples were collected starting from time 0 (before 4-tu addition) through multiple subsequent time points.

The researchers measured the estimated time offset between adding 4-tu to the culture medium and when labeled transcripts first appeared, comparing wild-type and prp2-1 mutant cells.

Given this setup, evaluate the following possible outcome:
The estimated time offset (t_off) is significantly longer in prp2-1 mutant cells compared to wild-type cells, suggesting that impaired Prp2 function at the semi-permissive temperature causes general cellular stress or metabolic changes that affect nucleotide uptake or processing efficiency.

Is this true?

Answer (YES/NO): YES